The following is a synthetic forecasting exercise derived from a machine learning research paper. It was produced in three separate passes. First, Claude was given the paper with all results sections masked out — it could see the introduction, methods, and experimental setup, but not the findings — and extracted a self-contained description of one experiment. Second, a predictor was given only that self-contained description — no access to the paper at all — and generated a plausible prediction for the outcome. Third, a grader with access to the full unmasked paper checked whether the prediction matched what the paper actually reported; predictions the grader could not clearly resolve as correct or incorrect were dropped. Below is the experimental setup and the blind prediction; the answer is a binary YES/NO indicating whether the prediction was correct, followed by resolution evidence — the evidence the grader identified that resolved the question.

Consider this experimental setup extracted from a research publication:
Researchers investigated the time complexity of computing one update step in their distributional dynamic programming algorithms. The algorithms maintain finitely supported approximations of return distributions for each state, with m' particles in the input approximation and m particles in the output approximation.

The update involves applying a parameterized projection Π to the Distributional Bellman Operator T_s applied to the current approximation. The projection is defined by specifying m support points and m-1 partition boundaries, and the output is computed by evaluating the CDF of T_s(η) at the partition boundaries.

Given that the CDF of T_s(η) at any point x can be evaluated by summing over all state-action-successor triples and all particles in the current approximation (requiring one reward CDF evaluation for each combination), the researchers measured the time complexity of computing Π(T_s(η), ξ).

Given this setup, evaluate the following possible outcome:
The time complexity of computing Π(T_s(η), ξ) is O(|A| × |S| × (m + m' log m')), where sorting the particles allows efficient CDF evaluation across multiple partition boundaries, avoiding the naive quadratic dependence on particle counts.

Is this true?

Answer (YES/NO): NO